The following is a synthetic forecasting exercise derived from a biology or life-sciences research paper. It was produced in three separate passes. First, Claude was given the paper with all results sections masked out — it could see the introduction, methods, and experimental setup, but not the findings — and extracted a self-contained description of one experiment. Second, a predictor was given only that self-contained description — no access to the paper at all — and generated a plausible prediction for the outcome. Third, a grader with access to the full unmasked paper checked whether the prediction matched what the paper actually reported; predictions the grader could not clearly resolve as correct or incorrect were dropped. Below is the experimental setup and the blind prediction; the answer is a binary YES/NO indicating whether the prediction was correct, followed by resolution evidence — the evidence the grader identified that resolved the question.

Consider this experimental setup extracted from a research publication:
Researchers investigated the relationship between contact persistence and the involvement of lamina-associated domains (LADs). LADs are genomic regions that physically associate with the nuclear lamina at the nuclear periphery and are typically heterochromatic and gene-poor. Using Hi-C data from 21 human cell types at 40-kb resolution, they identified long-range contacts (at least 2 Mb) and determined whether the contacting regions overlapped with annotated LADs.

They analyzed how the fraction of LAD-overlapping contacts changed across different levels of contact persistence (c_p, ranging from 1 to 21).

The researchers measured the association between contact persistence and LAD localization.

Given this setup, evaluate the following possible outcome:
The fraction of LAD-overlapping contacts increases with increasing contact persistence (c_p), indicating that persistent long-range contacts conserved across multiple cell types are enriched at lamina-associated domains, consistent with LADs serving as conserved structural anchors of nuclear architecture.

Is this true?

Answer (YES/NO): YES